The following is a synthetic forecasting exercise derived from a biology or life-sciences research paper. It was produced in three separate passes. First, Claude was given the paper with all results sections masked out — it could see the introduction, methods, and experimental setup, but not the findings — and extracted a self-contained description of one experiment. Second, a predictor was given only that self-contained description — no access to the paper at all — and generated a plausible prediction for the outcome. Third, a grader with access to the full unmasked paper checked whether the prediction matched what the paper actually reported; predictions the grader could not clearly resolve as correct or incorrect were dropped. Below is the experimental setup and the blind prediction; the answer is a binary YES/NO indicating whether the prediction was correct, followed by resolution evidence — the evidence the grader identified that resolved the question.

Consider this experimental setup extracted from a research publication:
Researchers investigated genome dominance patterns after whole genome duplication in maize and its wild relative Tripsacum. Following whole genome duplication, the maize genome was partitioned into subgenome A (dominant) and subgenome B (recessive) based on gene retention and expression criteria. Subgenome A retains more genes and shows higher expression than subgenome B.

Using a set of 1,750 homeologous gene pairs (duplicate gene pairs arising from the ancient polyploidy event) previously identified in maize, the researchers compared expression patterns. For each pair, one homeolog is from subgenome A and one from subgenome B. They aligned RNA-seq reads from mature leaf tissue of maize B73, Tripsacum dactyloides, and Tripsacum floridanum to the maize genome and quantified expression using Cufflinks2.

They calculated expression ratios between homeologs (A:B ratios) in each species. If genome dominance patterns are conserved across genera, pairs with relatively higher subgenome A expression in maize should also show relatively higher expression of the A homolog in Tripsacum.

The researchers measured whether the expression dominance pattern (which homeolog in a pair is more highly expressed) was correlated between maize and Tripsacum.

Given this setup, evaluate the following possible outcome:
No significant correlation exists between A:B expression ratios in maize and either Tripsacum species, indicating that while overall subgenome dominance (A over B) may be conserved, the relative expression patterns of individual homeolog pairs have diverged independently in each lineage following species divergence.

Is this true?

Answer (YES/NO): NO